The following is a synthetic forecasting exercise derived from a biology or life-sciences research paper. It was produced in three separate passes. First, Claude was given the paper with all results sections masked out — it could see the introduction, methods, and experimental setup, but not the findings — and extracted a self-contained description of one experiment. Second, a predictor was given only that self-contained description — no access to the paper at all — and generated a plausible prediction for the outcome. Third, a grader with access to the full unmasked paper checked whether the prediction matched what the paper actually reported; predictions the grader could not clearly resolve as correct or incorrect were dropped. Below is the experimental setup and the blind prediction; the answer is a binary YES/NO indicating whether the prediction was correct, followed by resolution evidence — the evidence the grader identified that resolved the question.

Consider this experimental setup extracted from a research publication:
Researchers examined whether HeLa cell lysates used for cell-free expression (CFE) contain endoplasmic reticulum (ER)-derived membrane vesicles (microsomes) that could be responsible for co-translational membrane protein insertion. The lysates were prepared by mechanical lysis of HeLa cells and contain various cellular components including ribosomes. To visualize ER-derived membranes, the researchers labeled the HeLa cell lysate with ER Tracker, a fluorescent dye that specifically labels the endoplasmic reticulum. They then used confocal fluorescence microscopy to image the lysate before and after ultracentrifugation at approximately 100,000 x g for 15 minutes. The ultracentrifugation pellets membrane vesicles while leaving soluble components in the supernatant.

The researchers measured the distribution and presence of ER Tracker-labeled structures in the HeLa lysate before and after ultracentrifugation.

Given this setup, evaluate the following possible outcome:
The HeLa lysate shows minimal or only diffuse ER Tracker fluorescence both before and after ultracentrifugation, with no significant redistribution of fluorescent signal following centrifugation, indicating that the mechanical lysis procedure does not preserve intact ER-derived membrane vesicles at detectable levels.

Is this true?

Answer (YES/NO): NO